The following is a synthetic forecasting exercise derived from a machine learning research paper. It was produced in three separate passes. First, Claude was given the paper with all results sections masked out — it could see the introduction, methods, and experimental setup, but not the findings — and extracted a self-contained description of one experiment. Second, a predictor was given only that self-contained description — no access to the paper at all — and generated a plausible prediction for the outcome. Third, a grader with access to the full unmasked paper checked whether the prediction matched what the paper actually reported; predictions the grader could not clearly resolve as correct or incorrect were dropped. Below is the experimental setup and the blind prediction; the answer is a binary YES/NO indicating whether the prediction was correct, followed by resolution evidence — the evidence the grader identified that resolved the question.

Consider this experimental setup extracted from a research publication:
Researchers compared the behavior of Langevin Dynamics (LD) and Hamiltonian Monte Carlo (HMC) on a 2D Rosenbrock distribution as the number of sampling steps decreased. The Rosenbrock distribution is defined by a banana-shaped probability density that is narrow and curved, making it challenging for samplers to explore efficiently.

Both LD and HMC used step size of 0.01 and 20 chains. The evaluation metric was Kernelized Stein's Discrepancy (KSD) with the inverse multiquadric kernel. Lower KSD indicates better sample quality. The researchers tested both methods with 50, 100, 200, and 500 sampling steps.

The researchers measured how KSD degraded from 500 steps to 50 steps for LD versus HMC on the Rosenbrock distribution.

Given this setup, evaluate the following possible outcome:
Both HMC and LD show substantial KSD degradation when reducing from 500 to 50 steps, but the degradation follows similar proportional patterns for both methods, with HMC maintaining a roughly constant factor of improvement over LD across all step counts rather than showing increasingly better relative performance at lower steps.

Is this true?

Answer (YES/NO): NO